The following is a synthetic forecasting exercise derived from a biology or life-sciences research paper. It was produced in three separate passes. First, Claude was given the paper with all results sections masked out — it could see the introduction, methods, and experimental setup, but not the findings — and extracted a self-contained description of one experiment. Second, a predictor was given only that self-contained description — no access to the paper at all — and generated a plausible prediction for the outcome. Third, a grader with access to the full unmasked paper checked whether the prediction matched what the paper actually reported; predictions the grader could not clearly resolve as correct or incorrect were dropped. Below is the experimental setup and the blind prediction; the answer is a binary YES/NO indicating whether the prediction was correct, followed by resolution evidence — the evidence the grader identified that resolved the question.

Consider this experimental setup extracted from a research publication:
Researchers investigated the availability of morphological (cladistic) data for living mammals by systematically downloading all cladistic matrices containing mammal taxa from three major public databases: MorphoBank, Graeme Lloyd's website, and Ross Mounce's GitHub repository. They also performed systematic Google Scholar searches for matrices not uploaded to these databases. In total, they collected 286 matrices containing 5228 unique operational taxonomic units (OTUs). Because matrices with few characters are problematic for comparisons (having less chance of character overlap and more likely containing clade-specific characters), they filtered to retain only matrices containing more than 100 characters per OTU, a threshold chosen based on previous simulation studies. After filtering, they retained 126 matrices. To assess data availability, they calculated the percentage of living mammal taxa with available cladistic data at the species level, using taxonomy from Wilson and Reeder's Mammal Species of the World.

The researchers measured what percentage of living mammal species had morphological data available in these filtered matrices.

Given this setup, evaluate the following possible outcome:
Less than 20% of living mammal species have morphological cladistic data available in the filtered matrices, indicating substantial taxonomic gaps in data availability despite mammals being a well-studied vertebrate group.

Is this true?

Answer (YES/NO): YES